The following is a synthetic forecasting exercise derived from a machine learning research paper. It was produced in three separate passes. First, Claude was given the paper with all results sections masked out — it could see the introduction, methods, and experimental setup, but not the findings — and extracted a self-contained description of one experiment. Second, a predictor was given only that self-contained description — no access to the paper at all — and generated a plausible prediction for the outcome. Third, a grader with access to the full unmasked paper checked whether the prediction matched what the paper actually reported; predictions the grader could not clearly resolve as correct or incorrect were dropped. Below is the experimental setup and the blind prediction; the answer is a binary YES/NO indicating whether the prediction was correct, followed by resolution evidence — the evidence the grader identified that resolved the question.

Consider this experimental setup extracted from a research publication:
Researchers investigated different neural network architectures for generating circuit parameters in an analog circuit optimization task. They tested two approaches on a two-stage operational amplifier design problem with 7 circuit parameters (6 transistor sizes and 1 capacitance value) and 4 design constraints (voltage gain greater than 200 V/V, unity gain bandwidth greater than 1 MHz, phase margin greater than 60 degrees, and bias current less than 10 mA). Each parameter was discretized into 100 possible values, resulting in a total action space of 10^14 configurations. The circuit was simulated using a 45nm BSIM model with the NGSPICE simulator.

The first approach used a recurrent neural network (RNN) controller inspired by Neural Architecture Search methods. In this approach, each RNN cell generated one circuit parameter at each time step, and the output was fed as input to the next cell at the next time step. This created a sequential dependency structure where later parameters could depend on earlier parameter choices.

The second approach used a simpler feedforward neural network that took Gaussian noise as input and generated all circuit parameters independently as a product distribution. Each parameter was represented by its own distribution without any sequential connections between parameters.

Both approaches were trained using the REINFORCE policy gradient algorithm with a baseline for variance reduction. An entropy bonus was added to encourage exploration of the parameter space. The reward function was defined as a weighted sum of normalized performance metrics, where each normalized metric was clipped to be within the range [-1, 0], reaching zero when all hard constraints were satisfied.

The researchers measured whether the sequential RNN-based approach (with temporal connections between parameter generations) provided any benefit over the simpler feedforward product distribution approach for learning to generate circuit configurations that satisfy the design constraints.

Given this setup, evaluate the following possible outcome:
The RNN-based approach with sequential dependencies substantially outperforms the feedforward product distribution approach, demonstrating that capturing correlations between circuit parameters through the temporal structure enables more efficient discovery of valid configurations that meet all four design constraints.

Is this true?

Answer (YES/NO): NO